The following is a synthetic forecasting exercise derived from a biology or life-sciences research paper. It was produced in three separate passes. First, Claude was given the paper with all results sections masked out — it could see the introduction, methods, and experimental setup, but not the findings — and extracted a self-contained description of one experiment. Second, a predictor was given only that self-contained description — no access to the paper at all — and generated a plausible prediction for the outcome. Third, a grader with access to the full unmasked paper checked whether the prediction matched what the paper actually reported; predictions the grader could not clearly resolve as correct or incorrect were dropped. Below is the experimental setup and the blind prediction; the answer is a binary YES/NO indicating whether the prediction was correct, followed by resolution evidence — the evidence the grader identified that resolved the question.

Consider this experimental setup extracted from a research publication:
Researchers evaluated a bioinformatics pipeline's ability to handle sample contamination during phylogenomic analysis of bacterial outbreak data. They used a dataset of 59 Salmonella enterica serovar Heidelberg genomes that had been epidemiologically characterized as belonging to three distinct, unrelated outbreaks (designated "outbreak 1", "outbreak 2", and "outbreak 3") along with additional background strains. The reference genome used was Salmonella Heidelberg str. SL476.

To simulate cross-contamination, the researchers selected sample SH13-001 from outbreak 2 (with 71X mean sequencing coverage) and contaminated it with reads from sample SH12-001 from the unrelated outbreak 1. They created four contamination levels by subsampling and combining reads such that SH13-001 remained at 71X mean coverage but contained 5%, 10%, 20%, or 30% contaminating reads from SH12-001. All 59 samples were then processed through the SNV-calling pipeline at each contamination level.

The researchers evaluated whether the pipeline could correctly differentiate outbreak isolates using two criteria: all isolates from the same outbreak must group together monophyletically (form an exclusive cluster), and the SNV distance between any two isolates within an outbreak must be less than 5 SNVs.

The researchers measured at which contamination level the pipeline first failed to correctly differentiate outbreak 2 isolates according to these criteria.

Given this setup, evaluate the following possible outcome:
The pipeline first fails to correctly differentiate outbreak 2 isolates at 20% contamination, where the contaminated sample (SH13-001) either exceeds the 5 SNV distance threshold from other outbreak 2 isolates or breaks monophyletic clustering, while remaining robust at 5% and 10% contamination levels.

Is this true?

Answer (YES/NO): NO